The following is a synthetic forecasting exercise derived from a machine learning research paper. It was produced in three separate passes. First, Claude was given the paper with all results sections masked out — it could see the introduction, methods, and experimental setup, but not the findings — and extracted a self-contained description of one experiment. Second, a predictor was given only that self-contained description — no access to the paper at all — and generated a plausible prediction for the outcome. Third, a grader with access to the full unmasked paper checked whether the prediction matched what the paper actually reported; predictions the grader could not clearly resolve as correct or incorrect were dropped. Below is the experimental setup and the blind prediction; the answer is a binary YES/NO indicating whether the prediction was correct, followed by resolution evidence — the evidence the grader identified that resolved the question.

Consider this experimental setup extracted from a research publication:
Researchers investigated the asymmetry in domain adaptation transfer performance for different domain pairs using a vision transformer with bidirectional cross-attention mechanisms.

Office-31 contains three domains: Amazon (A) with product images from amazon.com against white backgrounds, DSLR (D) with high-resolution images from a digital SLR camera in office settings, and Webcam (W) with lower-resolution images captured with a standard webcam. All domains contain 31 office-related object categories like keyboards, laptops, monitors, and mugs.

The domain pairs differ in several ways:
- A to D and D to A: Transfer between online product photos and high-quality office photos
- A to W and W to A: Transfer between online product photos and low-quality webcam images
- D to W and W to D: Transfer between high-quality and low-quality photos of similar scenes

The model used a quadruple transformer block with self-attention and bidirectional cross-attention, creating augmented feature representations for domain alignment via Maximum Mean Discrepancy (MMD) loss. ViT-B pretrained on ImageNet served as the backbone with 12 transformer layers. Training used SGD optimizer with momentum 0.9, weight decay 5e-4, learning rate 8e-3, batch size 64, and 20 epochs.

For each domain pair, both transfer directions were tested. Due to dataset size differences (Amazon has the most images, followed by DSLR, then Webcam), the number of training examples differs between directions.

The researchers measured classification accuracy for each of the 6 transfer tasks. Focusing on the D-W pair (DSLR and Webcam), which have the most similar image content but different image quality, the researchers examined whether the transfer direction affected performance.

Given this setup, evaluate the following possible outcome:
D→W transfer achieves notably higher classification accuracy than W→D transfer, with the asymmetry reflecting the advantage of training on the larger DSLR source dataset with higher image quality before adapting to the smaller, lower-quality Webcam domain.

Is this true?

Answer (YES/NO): NO